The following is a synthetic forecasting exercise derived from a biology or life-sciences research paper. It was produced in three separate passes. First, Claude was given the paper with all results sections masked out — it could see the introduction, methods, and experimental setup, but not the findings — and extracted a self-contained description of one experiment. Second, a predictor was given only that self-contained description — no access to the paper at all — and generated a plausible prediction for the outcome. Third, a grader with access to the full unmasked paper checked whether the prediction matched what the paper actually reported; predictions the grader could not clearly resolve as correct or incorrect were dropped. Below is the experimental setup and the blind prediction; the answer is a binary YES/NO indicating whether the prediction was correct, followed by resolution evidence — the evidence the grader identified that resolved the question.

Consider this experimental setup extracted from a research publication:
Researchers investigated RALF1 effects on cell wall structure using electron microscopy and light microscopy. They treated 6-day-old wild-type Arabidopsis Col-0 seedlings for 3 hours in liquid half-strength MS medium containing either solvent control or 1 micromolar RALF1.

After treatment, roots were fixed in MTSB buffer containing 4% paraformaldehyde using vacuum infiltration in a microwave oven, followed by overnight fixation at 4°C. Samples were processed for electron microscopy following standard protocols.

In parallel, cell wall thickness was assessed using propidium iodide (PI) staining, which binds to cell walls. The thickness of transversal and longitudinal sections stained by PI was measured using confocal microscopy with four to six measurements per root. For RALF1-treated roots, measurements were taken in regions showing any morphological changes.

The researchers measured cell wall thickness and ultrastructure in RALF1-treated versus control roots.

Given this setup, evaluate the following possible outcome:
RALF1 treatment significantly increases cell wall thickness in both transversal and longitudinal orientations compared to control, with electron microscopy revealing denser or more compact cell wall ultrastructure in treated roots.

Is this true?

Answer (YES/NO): NO